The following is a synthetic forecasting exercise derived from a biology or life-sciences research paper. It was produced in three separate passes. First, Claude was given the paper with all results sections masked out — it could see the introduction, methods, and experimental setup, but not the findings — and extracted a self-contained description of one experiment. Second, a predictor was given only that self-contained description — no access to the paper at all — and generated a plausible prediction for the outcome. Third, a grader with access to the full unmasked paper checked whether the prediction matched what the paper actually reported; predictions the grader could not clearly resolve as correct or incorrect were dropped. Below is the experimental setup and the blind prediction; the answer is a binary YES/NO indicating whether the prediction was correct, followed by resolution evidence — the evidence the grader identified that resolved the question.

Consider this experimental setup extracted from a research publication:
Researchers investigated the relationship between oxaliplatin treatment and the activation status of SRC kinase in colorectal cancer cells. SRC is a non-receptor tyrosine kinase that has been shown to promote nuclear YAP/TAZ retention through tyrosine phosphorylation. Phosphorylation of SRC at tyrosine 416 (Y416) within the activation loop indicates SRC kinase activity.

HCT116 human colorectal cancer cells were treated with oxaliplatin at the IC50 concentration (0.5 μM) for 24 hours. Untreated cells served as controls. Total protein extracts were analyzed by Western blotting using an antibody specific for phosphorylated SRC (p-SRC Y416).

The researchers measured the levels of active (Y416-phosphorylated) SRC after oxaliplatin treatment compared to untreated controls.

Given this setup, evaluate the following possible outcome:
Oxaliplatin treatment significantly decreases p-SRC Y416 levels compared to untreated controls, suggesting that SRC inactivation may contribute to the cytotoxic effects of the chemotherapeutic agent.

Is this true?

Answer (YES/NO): NO